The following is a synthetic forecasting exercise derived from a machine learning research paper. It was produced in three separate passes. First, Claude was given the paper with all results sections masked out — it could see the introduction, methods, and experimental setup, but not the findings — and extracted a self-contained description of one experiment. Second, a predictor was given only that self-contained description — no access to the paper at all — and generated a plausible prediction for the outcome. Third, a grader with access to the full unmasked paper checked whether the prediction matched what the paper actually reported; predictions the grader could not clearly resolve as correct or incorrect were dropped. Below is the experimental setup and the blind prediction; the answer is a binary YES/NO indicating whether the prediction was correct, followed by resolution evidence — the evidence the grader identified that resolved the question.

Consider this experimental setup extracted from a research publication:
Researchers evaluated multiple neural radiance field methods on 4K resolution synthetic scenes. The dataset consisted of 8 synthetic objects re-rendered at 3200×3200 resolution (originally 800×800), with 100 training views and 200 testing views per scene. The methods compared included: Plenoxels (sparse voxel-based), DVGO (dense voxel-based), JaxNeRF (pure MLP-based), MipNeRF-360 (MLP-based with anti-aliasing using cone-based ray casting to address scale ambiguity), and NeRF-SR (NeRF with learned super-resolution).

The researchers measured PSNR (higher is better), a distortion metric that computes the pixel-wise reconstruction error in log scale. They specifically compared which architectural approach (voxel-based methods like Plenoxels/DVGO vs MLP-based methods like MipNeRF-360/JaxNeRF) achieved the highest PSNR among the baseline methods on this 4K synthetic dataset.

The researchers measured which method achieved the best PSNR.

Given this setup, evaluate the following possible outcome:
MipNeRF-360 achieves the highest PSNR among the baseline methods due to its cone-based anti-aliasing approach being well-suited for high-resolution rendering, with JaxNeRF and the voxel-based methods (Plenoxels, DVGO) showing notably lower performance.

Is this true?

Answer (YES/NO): YES